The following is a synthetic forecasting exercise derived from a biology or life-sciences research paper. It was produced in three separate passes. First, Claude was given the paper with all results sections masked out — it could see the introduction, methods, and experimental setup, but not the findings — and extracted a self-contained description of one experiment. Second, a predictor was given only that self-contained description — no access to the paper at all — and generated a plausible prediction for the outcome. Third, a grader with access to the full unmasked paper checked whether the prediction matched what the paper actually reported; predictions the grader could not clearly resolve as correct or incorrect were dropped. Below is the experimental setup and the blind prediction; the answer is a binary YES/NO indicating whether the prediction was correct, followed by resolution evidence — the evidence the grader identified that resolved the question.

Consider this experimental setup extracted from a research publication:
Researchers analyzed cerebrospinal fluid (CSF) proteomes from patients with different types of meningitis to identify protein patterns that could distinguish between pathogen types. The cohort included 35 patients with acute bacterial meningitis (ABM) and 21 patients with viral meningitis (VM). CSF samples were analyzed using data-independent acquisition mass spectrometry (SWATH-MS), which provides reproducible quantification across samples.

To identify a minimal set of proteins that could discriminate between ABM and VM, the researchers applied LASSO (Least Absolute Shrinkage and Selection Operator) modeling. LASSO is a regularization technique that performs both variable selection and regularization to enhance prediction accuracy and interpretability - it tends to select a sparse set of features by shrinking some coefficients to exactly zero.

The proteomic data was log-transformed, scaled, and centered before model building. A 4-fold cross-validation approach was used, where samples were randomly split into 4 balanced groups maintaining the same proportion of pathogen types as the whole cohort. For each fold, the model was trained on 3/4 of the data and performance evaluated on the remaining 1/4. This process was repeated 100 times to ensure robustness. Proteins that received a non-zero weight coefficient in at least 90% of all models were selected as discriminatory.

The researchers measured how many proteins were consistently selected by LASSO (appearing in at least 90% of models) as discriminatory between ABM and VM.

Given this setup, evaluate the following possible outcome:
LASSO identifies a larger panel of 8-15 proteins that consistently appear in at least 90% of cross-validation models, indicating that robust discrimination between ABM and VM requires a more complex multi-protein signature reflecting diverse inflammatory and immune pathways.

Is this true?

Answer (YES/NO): NO